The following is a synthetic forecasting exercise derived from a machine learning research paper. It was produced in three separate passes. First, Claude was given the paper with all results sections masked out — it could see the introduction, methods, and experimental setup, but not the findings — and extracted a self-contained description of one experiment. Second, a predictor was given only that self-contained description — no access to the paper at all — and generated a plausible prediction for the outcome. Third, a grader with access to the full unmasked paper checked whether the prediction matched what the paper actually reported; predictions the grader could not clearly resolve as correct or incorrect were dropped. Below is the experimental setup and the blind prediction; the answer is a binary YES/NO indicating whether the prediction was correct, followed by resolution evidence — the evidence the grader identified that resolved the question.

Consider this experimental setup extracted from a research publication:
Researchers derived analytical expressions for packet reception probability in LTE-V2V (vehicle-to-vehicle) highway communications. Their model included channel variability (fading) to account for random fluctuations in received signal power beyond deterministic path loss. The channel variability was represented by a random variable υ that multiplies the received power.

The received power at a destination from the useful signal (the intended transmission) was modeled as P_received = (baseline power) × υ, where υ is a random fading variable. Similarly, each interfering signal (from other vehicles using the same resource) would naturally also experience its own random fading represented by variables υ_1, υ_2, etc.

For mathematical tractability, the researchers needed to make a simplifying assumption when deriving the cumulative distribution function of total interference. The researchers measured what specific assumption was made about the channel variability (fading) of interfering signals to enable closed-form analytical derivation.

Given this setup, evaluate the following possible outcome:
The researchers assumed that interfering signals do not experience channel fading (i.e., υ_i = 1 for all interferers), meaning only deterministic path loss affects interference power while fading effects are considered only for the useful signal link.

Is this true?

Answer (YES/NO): YES